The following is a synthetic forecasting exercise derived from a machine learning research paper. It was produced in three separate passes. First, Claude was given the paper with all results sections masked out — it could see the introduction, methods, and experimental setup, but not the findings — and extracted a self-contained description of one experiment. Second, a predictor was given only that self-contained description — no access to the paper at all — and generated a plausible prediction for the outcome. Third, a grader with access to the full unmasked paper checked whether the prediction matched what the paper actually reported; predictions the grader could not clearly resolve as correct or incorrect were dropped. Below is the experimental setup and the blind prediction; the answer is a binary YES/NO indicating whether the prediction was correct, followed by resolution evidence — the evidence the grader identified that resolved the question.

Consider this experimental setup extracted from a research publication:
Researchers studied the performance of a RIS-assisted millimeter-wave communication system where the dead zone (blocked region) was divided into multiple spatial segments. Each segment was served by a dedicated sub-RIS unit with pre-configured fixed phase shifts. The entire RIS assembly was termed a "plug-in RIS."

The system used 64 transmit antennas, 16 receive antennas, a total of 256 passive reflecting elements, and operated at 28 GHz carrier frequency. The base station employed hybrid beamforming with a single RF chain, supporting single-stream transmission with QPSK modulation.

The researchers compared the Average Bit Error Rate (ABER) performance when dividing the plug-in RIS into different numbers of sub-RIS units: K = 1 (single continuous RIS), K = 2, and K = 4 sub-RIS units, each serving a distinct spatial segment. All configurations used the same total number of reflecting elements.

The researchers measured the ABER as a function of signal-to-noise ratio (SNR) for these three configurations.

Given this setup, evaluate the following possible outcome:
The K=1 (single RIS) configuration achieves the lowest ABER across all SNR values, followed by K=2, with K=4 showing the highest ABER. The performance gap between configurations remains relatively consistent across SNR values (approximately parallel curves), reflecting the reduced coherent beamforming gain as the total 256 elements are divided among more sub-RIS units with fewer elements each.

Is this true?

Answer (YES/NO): NO